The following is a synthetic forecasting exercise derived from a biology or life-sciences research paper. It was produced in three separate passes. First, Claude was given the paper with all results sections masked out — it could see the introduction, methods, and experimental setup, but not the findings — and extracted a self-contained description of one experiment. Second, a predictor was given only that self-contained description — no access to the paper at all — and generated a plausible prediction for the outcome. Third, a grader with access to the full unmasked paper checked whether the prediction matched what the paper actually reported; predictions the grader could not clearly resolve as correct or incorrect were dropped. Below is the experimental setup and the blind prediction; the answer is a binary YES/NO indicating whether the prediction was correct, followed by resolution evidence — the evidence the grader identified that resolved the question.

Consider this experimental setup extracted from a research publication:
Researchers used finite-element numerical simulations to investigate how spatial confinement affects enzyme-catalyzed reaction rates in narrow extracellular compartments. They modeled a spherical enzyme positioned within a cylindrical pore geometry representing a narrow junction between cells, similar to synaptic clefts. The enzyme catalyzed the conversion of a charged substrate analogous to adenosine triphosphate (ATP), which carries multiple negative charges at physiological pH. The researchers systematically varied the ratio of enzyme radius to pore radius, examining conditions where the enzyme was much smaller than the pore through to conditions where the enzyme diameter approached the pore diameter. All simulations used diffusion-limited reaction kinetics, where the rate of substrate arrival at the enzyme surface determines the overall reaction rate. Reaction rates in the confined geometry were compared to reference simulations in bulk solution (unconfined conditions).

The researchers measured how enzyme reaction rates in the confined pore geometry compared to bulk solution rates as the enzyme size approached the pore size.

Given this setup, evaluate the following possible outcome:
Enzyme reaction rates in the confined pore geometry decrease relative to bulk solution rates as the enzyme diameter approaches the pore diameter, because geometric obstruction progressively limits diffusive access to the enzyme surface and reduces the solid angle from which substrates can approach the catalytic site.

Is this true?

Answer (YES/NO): YES